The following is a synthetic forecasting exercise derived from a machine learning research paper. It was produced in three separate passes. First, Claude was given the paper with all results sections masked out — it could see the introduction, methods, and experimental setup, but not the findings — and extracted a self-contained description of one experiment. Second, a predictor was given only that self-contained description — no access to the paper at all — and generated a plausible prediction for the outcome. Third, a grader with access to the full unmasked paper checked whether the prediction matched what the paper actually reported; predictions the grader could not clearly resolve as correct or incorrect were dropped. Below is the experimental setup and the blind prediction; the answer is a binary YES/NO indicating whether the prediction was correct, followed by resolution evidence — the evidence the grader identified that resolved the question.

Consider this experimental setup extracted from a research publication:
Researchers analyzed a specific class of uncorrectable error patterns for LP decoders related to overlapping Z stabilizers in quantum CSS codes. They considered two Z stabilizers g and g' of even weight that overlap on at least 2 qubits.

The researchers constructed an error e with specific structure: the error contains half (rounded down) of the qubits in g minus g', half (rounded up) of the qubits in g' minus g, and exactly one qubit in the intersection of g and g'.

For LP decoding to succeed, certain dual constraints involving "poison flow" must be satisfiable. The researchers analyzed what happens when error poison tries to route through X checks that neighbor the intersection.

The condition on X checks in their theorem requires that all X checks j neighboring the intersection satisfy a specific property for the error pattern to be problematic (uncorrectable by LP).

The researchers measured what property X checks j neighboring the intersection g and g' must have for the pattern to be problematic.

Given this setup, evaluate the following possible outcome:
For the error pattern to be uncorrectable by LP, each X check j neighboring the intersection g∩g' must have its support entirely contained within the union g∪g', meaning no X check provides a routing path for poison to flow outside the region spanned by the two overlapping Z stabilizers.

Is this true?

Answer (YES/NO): NO